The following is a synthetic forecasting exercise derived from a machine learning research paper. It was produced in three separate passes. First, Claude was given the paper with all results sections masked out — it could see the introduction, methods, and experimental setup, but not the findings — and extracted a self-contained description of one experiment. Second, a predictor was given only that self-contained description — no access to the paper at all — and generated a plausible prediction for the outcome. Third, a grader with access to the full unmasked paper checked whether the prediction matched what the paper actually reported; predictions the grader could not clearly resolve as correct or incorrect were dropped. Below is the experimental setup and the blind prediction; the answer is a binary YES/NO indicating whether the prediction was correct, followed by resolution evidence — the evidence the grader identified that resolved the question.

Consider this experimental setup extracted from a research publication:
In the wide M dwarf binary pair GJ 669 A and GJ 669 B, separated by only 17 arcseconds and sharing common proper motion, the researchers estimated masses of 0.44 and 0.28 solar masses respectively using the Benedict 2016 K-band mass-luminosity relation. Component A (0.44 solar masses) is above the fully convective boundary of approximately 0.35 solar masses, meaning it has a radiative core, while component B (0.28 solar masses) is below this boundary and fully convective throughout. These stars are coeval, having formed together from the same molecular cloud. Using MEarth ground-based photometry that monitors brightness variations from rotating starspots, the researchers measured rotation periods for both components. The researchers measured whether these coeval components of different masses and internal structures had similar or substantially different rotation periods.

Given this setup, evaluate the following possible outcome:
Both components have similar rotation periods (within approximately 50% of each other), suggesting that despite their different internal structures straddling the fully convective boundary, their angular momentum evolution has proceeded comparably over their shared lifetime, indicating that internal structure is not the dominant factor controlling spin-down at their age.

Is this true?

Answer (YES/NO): NO